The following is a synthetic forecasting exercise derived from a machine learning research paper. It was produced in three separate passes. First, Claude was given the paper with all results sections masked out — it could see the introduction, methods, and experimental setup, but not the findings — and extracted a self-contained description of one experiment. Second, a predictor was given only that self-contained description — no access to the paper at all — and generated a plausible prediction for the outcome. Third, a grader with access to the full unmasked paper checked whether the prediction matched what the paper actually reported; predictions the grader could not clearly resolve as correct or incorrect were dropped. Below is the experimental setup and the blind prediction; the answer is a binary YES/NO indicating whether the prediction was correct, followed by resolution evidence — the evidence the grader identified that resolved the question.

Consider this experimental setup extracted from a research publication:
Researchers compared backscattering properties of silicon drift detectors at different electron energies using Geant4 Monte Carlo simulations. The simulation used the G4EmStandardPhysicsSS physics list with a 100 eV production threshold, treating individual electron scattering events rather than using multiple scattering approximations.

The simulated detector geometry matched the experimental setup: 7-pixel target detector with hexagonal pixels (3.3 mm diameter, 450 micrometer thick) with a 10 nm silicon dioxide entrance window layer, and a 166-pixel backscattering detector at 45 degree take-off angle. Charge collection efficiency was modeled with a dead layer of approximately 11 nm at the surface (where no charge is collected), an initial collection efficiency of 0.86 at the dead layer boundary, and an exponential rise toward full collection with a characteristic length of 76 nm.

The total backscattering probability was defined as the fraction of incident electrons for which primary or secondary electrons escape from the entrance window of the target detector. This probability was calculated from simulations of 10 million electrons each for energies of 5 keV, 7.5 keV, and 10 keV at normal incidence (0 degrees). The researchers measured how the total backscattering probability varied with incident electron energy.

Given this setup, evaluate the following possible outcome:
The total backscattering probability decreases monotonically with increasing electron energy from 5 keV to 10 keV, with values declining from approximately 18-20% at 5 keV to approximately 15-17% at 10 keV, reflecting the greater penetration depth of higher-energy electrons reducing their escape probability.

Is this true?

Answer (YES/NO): NO